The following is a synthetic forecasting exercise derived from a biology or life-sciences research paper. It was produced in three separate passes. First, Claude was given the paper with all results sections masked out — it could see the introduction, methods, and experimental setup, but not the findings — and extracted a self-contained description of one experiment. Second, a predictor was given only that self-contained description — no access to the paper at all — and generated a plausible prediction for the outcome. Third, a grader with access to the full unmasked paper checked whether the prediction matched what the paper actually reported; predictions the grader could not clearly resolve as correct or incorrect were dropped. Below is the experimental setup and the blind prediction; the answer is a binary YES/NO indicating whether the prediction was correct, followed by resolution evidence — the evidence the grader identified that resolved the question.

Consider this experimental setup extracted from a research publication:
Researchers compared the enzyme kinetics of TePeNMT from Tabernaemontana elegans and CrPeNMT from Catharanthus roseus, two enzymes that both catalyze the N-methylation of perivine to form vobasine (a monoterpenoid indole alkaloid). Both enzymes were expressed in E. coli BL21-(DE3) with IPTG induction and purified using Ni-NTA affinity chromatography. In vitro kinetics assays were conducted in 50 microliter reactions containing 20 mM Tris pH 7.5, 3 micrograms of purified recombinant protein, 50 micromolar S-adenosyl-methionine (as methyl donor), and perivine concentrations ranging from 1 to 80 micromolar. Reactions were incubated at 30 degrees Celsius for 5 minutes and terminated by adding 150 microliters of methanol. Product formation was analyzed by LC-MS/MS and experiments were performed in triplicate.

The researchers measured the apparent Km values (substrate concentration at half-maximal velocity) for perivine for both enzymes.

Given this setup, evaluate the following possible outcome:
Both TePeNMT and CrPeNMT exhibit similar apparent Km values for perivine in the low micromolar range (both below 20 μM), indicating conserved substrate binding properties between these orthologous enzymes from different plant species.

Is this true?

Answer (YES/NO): NO